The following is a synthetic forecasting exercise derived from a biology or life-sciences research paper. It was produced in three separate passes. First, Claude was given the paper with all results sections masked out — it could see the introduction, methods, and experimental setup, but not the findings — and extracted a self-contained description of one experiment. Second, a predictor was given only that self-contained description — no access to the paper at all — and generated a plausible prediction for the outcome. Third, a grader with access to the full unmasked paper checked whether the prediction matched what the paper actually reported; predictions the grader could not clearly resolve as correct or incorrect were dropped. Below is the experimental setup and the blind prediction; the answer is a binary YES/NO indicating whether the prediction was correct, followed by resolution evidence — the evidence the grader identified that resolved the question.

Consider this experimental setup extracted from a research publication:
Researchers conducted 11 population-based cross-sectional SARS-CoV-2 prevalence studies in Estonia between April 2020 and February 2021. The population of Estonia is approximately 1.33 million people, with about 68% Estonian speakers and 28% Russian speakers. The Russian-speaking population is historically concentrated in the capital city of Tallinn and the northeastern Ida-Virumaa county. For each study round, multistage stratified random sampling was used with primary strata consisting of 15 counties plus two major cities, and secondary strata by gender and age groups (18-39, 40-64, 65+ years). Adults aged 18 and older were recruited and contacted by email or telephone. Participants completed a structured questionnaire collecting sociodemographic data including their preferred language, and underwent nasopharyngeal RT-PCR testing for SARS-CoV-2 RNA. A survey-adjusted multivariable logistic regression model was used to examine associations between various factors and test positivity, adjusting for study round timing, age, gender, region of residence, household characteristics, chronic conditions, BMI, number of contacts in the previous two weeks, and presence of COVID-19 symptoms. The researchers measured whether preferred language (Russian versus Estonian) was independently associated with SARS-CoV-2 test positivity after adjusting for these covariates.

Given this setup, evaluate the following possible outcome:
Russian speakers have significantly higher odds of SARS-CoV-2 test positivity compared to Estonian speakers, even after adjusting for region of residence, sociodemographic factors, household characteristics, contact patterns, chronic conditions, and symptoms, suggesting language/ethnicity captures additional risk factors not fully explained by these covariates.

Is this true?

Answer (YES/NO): YES